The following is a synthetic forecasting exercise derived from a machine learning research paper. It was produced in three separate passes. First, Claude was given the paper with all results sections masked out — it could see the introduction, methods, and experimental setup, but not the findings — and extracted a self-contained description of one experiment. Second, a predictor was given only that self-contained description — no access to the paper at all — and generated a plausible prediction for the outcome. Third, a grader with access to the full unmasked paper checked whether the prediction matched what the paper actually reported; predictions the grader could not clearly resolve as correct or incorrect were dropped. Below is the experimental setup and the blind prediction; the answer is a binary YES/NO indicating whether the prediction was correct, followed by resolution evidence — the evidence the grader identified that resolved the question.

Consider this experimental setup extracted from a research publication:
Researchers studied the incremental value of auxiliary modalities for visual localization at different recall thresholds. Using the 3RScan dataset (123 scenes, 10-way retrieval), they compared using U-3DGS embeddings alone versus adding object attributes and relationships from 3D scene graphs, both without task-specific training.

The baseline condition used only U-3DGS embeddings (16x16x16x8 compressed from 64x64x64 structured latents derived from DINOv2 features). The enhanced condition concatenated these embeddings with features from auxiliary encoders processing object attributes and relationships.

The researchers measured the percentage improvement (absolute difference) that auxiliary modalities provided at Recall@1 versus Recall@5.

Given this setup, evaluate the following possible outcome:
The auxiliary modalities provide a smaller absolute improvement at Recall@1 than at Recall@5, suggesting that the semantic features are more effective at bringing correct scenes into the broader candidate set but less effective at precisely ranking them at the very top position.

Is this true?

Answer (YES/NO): NO